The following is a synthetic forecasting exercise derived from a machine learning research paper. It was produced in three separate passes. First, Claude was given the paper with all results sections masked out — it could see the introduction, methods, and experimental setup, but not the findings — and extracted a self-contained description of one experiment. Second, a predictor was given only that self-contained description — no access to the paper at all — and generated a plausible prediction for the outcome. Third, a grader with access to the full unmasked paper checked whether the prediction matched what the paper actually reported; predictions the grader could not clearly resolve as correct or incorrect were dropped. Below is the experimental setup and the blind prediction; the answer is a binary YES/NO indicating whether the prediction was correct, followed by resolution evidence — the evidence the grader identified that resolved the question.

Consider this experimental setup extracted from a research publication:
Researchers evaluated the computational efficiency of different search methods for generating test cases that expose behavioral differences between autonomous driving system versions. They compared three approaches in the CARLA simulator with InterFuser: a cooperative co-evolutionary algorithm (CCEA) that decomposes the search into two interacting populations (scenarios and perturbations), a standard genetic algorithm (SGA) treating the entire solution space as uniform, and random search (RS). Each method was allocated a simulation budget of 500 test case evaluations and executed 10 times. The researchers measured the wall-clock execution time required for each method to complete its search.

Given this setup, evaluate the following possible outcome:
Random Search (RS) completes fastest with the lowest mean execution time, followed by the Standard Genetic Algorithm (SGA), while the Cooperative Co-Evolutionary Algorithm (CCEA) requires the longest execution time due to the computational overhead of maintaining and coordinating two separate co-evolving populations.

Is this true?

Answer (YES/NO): NO